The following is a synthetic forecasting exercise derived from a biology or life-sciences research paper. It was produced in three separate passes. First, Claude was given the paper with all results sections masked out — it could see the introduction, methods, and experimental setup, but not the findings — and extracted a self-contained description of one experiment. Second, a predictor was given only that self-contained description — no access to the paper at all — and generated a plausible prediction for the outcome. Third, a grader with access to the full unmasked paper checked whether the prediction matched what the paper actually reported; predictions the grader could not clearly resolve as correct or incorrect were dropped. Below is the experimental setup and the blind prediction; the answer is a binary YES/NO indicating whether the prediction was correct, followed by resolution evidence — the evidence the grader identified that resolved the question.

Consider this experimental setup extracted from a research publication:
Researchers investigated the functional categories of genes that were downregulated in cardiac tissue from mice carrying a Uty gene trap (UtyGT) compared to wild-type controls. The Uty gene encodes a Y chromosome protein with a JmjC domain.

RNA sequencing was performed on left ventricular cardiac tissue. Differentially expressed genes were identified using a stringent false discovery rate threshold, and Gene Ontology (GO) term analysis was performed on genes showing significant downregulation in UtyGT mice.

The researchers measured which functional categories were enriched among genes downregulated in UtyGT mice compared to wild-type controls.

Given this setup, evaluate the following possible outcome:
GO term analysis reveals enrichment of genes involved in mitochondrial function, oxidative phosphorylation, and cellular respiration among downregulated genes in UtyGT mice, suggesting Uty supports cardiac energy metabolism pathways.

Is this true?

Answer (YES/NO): NO